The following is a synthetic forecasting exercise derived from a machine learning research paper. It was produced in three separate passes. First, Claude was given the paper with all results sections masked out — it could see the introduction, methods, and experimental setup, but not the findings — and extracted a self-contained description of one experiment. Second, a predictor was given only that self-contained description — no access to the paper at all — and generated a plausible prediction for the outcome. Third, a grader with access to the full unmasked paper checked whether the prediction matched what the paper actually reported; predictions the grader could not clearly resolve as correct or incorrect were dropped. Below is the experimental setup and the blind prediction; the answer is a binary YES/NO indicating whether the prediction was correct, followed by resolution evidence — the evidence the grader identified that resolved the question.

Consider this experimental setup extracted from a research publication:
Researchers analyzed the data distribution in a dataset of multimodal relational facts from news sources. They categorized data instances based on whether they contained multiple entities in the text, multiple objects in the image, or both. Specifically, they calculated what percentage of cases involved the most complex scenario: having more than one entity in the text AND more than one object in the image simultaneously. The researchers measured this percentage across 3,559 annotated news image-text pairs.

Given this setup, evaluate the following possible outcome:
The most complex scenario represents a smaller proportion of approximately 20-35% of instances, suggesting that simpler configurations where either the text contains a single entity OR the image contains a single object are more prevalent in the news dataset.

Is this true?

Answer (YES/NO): YES